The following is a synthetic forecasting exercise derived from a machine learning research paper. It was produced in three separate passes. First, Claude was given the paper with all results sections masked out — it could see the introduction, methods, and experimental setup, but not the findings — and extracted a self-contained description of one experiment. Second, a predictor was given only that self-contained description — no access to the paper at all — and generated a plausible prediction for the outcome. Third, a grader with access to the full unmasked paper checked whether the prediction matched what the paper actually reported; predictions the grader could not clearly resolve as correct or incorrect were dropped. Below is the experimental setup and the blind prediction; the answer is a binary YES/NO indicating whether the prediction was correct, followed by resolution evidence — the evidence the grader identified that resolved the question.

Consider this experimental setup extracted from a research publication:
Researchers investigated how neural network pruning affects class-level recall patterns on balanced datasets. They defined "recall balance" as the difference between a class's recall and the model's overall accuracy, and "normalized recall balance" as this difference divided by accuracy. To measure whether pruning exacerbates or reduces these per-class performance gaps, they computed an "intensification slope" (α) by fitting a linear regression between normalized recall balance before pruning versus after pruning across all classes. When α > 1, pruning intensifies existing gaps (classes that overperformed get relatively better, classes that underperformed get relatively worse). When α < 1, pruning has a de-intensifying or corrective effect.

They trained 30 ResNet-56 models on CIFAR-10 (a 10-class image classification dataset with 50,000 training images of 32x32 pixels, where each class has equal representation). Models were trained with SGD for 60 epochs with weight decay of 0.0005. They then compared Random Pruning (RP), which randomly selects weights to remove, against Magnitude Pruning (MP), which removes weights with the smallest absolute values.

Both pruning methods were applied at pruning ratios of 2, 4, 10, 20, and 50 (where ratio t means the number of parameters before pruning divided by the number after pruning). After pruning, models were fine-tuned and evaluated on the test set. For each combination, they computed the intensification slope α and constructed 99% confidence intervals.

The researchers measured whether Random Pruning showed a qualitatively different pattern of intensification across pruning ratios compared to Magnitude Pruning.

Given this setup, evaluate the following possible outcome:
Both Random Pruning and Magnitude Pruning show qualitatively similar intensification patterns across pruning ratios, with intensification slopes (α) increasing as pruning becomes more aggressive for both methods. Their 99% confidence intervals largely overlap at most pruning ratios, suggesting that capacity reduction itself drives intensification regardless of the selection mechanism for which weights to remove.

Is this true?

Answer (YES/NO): NO